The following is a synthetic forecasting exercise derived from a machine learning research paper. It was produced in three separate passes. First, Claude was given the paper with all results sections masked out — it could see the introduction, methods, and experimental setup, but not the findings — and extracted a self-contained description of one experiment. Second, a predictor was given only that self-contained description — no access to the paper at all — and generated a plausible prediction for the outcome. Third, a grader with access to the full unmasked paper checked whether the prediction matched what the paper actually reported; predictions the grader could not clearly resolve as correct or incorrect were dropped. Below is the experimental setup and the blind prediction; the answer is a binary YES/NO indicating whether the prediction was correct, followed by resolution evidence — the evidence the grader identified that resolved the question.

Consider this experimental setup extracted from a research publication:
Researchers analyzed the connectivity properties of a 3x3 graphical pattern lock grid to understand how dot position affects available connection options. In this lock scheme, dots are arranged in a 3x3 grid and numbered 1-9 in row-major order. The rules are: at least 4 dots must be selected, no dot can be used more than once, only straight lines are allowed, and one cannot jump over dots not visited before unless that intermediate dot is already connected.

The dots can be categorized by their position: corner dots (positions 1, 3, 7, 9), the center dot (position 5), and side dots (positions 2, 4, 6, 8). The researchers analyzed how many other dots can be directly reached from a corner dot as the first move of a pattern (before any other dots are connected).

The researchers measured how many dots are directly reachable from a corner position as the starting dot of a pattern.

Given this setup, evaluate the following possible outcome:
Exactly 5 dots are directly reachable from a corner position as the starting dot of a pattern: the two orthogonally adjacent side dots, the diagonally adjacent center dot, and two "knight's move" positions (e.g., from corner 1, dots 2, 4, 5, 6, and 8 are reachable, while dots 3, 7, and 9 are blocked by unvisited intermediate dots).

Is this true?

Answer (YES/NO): YES